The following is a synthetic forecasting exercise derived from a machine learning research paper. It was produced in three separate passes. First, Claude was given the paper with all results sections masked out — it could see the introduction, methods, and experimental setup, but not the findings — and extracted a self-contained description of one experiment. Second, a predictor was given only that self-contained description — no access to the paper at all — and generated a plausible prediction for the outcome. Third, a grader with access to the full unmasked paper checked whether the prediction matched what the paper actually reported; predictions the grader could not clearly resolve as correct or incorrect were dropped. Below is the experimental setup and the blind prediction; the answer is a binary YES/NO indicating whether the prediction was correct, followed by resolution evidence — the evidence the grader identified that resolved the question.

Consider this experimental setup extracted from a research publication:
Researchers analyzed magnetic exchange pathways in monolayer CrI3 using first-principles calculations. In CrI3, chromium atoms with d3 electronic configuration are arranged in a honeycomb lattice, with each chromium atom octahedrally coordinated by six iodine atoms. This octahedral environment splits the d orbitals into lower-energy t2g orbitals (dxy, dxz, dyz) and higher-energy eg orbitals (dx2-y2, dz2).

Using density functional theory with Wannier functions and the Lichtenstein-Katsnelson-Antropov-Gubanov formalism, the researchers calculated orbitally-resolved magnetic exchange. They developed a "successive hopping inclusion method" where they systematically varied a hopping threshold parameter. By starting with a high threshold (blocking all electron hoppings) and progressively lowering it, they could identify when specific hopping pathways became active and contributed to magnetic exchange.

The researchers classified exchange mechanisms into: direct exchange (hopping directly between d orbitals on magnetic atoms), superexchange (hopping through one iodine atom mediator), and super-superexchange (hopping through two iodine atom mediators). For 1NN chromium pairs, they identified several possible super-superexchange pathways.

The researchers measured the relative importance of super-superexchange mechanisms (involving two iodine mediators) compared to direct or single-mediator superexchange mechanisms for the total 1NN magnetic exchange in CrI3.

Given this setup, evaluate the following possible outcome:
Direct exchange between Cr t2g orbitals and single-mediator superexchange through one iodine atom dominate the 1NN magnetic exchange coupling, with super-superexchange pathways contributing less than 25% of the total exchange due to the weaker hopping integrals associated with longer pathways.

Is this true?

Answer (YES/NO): NO